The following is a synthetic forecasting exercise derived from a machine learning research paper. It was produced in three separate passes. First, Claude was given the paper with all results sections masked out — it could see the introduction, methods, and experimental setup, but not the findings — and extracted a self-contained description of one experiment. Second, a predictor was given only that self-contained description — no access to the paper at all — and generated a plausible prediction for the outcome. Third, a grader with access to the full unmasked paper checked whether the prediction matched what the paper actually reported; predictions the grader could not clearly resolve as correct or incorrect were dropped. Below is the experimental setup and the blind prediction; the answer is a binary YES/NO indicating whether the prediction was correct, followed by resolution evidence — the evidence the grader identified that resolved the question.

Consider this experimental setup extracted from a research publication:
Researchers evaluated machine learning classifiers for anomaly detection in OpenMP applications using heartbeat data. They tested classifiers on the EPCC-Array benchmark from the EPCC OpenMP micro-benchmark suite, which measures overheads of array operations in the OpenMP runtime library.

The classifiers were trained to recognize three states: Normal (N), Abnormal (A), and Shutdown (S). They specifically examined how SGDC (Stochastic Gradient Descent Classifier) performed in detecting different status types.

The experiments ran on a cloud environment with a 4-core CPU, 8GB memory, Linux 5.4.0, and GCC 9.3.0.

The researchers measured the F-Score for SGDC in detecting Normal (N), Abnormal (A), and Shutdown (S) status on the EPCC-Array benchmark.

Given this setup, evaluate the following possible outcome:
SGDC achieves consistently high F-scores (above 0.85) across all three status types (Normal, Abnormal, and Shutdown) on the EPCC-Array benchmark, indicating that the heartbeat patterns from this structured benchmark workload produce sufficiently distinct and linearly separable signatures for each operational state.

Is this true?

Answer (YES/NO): NO